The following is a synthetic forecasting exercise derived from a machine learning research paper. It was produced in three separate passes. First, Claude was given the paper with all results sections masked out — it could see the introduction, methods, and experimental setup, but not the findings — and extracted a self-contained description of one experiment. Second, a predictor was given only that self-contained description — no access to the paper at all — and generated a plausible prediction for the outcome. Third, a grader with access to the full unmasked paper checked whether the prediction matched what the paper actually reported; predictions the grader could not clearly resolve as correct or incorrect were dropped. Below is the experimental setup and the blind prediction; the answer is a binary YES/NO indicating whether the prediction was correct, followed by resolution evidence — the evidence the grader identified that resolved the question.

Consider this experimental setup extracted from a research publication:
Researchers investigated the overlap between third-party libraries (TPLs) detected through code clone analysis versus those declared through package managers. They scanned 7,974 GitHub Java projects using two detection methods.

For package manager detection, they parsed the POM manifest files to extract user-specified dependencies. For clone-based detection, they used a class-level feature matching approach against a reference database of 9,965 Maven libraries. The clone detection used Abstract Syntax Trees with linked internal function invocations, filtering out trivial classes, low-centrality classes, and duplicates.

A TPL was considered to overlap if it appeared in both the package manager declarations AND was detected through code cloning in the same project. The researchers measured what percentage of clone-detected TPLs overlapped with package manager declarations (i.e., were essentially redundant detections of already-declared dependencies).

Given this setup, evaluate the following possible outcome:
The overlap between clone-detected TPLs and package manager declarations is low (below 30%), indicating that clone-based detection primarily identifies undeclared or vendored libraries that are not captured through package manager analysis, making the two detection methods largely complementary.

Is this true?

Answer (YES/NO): YES